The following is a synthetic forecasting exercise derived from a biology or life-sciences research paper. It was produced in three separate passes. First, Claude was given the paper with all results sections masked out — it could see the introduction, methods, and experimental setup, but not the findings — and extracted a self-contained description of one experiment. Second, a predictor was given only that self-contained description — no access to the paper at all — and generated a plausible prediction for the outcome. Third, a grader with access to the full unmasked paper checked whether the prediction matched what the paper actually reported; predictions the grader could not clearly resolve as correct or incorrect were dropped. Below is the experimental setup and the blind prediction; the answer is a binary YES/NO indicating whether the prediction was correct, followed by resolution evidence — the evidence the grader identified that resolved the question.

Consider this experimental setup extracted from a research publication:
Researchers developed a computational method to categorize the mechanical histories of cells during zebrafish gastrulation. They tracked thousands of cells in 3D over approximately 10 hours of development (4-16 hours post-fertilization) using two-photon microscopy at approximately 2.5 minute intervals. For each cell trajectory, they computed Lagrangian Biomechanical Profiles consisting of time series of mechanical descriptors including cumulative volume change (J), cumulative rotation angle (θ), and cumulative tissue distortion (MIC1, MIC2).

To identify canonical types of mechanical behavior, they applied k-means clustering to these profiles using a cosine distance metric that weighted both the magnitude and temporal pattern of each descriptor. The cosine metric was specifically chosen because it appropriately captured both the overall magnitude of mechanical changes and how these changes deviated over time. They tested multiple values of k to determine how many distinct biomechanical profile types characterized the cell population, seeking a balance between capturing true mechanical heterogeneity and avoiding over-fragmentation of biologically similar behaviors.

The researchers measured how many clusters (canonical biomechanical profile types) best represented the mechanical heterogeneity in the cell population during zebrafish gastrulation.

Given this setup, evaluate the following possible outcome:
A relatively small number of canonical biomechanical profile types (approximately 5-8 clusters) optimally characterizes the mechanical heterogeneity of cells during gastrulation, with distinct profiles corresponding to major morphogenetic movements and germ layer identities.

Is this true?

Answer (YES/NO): NO